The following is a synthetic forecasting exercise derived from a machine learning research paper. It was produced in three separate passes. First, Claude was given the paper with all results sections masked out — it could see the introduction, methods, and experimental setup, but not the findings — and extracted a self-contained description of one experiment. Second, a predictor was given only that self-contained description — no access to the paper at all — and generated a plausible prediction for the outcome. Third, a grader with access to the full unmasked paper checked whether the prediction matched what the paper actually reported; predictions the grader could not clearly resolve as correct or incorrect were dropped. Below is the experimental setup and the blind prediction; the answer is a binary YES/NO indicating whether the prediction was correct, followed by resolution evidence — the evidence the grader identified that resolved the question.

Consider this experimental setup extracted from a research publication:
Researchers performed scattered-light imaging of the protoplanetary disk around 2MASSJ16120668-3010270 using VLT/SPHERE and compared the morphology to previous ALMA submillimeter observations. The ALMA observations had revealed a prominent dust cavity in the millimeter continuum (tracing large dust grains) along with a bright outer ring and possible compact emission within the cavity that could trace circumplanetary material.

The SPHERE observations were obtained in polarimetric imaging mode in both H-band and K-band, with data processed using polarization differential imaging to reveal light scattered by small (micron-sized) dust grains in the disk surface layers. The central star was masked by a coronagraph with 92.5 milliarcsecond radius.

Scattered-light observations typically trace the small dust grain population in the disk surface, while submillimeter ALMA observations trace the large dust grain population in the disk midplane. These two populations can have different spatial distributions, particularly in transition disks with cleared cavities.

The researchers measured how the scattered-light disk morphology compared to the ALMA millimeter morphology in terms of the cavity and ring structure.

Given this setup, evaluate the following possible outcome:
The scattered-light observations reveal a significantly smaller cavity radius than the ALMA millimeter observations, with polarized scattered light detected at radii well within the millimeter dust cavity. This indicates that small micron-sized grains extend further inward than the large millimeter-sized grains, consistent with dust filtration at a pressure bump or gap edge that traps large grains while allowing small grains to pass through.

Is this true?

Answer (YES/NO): NO